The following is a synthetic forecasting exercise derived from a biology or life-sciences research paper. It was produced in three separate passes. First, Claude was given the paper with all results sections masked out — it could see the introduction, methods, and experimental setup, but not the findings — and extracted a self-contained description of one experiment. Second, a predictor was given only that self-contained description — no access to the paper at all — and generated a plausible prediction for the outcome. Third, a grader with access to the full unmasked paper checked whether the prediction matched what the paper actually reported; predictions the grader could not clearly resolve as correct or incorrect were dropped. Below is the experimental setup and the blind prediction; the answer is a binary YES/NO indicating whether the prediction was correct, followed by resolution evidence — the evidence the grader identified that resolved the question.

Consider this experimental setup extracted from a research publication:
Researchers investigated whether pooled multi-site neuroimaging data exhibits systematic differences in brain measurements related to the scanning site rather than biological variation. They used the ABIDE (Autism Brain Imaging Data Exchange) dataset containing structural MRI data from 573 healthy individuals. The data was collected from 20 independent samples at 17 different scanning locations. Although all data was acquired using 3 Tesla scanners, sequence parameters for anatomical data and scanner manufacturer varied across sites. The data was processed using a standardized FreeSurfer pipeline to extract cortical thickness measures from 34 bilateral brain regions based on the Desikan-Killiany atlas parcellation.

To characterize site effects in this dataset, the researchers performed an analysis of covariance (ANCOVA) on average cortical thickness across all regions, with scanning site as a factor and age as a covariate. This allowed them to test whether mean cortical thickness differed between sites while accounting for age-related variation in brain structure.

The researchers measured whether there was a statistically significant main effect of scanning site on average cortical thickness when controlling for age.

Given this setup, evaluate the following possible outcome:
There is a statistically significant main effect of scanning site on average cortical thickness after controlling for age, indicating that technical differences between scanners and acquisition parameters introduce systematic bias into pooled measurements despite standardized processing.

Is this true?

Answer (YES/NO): YES